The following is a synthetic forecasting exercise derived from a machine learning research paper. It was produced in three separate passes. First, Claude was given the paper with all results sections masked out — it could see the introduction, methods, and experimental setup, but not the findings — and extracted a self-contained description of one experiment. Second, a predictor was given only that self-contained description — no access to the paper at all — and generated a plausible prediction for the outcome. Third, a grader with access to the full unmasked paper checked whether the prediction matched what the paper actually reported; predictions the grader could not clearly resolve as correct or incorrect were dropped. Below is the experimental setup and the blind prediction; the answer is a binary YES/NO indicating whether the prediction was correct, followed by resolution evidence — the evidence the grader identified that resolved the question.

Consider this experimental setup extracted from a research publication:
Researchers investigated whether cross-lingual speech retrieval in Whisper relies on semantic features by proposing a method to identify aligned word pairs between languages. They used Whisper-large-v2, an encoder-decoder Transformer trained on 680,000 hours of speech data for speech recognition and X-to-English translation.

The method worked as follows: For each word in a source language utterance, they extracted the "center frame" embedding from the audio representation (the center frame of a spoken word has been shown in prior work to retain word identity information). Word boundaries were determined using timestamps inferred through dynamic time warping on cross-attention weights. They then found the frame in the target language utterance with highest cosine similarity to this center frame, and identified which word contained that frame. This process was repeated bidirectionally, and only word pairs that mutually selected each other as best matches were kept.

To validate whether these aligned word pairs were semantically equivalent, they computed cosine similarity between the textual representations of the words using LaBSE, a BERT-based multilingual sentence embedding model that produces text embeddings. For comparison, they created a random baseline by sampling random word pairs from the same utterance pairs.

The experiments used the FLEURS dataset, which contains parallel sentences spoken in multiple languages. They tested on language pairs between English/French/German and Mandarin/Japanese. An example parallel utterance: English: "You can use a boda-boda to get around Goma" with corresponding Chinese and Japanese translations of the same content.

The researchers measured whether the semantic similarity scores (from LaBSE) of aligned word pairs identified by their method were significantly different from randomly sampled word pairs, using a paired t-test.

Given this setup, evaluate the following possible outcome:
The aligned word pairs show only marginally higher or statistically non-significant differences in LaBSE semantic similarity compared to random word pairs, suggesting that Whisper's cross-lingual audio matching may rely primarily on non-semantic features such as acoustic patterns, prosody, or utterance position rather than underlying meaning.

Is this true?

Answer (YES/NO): NO